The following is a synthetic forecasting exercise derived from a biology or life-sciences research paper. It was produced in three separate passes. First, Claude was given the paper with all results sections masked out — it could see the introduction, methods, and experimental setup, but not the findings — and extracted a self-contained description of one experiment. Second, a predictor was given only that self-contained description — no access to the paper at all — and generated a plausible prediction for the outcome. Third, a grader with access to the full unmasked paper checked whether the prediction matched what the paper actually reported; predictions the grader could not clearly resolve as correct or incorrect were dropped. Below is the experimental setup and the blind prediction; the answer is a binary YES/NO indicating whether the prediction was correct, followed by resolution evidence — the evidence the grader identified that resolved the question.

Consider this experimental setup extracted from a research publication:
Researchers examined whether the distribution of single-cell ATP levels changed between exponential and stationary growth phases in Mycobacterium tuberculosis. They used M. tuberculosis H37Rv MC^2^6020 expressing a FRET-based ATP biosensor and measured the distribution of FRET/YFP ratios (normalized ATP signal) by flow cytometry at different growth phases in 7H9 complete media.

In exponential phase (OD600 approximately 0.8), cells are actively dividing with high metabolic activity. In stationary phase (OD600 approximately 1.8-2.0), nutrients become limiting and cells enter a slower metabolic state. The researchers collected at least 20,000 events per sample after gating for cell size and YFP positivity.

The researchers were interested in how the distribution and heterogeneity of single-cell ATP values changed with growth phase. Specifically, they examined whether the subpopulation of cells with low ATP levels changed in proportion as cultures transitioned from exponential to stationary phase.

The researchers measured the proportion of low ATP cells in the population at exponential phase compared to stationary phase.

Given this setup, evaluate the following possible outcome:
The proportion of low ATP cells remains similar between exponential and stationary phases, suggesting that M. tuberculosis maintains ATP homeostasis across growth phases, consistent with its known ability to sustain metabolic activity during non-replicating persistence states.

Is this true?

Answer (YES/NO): NO